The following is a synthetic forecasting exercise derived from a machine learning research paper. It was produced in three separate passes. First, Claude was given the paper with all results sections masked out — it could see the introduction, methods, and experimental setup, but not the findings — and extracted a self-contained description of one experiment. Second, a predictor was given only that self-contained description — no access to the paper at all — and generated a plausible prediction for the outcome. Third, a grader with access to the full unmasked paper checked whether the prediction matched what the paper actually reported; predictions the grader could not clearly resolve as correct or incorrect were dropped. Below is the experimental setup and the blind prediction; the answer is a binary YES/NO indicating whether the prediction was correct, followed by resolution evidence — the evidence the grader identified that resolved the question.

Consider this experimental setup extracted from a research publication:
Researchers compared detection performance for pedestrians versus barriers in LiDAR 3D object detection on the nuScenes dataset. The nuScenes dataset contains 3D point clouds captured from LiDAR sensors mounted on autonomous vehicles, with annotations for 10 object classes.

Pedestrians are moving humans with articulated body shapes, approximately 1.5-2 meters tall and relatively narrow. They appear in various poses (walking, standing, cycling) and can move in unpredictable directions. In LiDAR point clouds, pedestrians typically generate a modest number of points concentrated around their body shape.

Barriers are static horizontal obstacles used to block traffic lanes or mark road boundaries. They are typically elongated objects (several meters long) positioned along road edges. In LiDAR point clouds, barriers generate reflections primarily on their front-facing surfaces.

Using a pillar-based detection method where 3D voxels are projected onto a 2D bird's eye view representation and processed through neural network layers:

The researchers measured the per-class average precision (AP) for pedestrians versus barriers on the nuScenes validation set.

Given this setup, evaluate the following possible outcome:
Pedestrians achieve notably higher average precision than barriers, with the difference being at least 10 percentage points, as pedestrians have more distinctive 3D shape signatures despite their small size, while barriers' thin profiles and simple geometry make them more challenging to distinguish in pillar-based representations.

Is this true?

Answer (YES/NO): YES